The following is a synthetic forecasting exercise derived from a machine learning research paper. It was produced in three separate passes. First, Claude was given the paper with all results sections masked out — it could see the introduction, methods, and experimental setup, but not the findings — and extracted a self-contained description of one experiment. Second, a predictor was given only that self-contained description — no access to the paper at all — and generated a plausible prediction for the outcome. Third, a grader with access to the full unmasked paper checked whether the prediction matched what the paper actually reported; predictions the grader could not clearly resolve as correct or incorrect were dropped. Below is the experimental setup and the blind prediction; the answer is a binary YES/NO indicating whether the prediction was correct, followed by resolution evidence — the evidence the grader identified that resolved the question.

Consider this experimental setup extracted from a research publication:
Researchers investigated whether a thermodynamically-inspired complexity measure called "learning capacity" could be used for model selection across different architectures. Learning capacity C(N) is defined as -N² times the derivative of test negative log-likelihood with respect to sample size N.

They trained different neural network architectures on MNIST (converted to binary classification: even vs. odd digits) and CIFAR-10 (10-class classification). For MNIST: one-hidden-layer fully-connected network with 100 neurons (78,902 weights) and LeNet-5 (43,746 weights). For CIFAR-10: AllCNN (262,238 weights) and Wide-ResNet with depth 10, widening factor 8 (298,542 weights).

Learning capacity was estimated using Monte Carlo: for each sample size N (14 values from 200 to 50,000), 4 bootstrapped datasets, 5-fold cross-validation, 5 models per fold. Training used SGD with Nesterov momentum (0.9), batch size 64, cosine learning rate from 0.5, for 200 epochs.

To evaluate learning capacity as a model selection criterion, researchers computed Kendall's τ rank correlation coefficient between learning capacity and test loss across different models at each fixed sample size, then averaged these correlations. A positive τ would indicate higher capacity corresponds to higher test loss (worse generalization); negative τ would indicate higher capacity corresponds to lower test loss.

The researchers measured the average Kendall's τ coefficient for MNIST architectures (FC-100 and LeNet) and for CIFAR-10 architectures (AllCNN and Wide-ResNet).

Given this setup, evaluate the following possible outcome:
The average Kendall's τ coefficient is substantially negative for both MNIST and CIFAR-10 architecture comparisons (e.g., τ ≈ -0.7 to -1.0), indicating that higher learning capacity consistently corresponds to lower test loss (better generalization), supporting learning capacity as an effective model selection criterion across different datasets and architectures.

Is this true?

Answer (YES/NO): NO